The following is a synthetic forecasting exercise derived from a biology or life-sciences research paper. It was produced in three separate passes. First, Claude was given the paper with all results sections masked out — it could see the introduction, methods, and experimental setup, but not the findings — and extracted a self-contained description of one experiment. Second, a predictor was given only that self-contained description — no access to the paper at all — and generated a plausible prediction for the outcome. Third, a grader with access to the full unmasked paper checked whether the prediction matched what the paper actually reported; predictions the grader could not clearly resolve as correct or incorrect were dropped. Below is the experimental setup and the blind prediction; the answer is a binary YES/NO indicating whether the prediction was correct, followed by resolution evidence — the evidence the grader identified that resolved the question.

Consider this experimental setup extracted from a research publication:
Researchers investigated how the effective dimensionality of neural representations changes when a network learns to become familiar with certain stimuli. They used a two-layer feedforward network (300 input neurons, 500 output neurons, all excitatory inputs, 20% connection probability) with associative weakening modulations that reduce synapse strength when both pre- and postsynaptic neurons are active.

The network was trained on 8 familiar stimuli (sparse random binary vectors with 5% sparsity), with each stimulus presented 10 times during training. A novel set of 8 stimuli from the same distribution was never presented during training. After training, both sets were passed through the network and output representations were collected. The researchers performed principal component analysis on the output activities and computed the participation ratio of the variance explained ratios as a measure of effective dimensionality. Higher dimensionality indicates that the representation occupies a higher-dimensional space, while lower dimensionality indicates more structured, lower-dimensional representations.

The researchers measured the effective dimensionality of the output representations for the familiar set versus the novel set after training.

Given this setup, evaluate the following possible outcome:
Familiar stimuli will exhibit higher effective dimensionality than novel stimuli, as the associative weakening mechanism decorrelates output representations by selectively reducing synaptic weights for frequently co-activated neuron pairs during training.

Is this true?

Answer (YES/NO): YES